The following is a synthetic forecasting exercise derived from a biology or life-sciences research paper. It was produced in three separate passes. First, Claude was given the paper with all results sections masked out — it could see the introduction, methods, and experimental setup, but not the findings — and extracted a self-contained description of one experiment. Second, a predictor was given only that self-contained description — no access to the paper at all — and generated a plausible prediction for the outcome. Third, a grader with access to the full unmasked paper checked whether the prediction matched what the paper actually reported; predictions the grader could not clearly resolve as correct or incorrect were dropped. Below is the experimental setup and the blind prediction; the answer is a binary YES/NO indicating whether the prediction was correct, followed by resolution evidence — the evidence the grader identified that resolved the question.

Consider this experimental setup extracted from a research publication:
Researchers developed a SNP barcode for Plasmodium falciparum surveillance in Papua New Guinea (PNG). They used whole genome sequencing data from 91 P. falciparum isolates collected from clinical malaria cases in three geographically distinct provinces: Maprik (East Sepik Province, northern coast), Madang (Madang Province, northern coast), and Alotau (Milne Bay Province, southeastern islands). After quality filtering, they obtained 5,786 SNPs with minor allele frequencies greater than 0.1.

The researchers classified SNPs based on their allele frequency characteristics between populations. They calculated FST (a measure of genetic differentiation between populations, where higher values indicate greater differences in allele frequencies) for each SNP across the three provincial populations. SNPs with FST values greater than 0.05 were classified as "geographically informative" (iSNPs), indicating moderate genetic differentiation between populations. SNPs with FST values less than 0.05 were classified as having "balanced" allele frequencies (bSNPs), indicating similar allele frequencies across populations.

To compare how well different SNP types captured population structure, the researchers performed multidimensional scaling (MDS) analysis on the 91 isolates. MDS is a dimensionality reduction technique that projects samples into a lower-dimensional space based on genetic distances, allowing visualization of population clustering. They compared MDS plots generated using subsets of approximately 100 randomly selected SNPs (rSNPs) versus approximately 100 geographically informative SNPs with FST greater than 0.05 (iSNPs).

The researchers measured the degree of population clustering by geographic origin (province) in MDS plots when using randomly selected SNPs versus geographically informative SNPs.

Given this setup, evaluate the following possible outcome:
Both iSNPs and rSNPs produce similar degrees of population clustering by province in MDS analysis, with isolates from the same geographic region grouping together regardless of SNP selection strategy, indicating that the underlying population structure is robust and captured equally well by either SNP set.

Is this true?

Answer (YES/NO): NO